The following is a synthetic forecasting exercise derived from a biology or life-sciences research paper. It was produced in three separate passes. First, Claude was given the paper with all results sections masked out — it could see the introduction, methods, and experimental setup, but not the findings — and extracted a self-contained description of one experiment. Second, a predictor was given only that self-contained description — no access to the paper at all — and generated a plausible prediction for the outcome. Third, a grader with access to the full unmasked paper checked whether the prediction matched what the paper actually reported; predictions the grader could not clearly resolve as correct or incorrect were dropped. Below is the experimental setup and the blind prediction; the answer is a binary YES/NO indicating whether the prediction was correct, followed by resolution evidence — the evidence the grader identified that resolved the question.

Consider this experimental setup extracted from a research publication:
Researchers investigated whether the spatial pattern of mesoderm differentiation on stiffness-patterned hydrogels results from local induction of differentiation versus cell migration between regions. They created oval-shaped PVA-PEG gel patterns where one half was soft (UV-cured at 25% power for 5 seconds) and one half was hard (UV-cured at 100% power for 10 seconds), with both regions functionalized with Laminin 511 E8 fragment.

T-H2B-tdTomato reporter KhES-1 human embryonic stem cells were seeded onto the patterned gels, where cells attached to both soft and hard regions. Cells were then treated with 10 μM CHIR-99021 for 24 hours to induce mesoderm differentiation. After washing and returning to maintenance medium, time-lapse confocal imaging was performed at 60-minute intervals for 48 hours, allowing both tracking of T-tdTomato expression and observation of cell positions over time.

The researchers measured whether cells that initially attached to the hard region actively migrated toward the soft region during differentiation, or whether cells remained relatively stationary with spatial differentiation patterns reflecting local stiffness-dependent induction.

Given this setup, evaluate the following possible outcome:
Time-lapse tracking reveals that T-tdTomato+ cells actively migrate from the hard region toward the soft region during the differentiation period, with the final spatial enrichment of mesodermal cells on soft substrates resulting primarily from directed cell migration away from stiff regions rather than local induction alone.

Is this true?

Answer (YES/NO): NO